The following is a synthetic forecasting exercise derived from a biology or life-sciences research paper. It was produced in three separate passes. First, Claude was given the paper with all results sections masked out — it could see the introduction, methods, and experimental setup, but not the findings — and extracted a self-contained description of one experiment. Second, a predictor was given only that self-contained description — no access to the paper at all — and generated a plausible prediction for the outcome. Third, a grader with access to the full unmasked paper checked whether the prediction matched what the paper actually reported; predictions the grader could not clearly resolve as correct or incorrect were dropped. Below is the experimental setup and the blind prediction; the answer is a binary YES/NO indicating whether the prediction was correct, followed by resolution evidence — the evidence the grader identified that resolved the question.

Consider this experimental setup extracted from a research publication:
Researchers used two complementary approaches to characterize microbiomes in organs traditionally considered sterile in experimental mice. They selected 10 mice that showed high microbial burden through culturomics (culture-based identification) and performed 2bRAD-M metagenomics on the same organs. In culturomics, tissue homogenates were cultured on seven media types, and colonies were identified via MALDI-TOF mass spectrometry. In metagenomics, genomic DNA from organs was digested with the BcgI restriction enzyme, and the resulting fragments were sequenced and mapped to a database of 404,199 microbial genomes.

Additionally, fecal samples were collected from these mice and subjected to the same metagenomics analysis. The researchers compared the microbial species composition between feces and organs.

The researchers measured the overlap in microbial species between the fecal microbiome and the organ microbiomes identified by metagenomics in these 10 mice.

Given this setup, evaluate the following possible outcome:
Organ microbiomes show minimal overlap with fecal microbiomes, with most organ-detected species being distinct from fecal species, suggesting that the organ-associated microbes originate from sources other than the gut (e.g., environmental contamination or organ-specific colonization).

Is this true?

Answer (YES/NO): NO